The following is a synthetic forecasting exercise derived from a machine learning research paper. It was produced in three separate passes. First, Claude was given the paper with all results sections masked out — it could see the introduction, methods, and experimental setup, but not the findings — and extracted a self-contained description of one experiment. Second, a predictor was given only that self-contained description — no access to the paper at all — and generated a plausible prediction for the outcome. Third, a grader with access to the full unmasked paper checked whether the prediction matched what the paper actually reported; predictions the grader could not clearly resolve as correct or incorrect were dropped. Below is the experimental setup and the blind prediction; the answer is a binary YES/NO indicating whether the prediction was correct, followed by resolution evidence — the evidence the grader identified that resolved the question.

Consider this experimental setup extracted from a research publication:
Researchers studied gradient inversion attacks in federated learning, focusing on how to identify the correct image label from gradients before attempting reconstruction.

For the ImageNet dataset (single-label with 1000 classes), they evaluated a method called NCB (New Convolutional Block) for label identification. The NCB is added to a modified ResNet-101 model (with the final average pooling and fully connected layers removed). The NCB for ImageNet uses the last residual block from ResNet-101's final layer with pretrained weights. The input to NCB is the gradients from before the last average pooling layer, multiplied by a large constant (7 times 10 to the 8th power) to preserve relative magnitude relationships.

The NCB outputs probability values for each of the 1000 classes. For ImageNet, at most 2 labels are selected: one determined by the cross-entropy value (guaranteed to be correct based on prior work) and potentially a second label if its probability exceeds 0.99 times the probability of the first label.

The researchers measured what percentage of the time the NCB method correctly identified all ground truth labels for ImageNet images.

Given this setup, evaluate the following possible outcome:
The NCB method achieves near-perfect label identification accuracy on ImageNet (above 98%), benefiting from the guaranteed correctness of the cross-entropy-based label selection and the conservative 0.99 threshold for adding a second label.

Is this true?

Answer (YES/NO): YES